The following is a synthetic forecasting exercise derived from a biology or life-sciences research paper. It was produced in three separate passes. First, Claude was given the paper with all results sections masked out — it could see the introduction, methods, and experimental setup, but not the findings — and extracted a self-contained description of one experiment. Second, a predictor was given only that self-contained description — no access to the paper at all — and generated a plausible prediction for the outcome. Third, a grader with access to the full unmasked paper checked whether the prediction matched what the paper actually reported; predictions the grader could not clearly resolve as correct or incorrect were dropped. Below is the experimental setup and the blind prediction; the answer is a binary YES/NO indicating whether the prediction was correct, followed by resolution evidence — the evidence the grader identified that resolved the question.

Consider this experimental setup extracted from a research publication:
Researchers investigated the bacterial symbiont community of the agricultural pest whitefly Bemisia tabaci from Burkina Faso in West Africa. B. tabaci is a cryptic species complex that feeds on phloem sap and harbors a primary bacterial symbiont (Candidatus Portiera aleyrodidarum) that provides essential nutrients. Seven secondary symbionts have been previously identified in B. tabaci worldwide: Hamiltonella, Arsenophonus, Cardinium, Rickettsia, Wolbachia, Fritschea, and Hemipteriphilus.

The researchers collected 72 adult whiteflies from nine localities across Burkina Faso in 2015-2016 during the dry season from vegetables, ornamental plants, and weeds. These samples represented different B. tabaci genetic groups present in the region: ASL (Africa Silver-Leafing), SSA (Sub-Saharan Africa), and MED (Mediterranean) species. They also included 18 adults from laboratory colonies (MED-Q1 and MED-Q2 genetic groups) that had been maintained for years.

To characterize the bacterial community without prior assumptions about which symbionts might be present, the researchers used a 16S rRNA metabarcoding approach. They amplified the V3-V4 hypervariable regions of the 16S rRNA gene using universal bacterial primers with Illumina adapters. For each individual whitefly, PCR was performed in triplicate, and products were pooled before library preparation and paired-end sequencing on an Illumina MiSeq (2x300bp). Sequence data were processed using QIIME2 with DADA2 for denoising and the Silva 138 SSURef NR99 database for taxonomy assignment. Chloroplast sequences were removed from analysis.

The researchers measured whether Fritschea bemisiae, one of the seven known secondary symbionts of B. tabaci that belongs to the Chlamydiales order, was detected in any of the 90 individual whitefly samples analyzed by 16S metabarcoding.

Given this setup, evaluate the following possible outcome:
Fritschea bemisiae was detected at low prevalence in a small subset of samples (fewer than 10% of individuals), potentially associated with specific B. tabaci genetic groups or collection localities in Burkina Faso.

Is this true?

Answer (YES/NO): NO